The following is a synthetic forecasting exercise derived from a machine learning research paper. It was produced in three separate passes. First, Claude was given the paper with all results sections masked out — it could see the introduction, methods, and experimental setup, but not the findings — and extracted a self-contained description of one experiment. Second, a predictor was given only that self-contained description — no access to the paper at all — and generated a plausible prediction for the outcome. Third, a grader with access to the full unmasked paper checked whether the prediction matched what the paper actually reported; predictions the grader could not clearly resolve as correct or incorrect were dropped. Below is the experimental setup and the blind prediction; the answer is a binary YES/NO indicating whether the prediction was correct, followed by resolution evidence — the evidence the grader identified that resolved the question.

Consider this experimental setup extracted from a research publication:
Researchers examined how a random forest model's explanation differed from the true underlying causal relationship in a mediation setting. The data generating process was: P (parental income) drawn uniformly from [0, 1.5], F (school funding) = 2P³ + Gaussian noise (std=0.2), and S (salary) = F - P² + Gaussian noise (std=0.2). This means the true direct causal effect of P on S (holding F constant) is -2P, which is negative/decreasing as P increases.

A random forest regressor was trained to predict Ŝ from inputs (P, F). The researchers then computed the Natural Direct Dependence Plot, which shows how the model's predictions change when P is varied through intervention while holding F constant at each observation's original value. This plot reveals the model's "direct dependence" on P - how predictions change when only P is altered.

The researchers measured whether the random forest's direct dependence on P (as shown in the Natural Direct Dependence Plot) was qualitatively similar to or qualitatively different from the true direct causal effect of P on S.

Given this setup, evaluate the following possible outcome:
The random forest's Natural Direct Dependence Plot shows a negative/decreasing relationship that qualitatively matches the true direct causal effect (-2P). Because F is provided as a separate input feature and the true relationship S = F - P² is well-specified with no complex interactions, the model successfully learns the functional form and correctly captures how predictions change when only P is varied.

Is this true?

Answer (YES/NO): NO